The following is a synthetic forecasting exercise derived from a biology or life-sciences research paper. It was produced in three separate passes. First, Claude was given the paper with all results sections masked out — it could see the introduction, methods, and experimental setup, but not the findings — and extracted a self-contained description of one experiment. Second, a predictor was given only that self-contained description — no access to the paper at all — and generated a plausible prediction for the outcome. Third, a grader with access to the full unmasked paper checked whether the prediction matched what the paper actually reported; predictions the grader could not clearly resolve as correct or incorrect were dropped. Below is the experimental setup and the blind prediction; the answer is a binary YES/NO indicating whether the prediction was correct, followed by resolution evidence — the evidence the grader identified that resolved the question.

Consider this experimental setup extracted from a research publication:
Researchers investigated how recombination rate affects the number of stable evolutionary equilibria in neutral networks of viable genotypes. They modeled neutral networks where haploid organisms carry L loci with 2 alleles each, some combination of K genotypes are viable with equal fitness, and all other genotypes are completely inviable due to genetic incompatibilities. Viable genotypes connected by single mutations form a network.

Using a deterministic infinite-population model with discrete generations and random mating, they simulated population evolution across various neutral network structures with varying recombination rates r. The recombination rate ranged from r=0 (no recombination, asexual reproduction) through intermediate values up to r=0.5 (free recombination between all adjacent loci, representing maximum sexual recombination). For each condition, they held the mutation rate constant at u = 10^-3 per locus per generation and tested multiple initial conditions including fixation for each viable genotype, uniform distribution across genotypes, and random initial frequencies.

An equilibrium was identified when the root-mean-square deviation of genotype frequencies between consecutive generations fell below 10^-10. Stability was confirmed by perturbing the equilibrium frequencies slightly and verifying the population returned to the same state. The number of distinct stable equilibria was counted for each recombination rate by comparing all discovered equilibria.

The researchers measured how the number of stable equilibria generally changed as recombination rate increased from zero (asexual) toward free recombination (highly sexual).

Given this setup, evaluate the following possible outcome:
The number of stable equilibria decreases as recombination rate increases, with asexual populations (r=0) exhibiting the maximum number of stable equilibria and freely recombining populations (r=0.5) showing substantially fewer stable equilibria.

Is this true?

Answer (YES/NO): NO